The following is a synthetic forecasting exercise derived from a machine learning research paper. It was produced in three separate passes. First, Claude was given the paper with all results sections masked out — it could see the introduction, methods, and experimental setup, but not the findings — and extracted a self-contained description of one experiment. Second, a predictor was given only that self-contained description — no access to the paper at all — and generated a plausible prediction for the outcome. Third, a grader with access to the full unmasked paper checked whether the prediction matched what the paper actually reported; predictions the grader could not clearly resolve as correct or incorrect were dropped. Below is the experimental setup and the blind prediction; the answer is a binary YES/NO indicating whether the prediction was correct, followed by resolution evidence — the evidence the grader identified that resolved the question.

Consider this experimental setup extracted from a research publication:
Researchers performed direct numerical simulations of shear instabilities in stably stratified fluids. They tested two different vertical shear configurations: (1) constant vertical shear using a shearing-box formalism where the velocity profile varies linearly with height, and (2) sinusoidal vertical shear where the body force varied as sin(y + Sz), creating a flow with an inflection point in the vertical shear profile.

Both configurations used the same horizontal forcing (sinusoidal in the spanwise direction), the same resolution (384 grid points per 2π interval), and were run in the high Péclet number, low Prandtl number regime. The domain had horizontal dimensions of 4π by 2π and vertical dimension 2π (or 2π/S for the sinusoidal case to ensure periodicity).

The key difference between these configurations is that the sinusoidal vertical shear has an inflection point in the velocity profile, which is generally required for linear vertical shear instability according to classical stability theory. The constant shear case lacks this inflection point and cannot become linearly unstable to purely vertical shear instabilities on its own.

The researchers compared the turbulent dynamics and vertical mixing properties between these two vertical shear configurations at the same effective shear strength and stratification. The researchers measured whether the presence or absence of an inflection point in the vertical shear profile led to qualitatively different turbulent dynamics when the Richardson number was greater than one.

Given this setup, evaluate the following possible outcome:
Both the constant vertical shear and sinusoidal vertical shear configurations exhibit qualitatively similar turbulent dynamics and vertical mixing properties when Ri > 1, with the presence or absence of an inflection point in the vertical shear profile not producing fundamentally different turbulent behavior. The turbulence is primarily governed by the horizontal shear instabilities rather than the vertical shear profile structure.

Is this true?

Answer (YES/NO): YES